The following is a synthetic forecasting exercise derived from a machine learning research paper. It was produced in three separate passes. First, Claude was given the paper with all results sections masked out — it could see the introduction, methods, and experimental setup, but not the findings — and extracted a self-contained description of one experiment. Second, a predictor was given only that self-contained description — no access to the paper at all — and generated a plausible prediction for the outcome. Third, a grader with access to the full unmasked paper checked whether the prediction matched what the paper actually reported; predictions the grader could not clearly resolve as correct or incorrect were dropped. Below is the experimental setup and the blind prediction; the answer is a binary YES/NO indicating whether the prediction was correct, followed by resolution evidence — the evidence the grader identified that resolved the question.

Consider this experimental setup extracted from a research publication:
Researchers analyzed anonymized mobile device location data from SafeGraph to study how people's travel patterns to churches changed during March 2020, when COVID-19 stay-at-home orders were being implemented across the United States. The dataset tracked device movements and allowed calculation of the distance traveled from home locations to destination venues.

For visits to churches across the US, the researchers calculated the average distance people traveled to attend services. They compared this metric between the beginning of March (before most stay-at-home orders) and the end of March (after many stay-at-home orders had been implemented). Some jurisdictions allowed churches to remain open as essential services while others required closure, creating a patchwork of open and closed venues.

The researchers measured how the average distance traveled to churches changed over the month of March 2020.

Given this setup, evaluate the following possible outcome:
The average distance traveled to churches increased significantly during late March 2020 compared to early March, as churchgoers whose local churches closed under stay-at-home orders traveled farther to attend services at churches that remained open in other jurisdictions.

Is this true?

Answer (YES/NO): YES